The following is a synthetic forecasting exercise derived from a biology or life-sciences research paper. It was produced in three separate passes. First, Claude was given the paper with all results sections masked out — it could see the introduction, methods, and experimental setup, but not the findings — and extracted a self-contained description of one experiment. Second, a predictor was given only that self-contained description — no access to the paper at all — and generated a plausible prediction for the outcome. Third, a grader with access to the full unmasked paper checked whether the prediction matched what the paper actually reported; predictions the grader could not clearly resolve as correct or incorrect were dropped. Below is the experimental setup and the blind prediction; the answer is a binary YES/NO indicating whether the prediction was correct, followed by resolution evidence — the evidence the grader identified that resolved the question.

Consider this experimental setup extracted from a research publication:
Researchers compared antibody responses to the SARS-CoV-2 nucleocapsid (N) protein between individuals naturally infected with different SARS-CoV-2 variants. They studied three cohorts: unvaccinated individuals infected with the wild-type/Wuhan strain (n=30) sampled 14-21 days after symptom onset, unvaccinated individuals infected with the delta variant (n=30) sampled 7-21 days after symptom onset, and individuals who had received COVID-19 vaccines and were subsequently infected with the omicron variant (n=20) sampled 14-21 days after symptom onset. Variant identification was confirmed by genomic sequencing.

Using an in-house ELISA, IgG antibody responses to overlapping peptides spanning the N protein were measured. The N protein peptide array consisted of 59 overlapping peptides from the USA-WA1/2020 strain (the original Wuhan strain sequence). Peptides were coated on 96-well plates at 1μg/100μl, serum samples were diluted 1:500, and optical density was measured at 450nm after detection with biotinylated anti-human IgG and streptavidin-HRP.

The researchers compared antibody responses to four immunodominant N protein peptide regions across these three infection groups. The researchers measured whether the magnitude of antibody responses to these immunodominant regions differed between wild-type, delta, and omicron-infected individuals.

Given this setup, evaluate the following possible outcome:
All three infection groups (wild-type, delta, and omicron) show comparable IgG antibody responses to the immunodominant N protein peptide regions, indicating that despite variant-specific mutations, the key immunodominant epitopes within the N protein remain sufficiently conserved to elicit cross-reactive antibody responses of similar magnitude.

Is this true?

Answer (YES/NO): NO